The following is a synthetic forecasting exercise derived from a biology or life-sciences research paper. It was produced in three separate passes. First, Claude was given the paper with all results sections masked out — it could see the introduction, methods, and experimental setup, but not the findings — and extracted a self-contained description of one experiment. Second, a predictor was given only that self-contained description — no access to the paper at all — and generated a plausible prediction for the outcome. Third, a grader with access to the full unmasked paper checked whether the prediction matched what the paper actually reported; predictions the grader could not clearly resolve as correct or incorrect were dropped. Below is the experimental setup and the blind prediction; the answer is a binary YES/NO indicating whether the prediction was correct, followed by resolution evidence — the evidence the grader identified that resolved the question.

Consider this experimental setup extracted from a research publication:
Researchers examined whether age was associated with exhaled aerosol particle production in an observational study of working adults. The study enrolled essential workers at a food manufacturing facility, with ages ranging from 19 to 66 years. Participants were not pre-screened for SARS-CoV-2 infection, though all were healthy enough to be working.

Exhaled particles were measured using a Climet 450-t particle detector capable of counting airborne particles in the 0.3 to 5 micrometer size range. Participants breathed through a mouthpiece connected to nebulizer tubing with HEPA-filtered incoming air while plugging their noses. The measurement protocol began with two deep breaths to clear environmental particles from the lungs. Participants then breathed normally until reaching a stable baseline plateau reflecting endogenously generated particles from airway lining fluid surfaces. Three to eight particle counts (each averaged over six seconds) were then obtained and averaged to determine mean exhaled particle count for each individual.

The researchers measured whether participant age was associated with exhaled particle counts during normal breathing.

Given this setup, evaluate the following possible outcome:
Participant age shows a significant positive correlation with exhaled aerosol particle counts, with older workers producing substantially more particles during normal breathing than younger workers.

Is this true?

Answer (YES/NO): YES